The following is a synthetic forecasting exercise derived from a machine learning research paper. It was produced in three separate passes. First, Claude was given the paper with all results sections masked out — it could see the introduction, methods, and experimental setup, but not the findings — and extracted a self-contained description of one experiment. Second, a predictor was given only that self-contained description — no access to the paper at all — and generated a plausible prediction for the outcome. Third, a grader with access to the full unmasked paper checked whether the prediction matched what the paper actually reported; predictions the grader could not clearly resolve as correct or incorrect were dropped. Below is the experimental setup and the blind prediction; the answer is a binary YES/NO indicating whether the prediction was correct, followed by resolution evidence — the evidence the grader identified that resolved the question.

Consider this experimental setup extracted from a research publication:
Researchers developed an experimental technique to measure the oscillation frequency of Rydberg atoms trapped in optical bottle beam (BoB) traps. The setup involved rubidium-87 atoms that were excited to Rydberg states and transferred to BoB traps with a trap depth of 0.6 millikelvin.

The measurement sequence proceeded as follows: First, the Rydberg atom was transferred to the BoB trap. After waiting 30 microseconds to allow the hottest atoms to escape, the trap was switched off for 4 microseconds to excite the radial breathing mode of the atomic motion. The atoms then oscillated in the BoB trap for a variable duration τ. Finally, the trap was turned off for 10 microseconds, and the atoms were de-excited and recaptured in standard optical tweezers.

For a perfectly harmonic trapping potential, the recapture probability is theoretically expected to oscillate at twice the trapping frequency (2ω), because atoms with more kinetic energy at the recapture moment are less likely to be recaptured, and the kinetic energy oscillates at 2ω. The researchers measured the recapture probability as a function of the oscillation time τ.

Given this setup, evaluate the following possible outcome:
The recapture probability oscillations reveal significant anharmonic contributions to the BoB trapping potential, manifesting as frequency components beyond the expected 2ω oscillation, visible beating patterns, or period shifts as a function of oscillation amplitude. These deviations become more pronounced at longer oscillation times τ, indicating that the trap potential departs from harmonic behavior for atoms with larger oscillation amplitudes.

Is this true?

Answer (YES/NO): NO